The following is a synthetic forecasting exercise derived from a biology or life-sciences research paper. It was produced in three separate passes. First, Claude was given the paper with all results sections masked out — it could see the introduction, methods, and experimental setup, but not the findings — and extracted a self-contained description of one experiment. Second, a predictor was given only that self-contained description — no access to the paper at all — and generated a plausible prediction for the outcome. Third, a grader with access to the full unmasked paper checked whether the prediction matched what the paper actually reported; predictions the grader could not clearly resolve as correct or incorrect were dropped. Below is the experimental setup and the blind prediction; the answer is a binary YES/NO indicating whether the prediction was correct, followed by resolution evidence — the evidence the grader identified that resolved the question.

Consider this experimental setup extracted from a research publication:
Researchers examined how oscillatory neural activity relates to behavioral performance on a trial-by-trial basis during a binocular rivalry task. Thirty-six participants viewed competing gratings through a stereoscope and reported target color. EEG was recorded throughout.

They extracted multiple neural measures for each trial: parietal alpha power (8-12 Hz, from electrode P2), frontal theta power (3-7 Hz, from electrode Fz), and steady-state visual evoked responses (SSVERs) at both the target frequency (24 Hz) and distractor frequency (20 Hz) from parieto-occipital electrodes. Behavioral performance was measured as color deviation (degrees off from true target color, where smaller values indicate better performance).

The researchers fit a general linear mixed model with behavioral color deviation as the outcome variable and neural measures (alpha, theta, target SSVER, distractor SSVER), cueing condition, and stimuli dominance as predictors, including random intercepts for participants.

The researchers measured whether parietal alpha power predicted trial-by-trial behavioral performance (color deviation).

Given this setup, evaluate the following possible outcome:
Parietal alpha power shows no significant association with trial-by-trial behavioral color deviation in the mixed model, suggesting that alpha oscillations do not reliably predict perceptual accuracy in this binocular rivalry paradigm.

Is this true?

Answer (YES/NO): NO